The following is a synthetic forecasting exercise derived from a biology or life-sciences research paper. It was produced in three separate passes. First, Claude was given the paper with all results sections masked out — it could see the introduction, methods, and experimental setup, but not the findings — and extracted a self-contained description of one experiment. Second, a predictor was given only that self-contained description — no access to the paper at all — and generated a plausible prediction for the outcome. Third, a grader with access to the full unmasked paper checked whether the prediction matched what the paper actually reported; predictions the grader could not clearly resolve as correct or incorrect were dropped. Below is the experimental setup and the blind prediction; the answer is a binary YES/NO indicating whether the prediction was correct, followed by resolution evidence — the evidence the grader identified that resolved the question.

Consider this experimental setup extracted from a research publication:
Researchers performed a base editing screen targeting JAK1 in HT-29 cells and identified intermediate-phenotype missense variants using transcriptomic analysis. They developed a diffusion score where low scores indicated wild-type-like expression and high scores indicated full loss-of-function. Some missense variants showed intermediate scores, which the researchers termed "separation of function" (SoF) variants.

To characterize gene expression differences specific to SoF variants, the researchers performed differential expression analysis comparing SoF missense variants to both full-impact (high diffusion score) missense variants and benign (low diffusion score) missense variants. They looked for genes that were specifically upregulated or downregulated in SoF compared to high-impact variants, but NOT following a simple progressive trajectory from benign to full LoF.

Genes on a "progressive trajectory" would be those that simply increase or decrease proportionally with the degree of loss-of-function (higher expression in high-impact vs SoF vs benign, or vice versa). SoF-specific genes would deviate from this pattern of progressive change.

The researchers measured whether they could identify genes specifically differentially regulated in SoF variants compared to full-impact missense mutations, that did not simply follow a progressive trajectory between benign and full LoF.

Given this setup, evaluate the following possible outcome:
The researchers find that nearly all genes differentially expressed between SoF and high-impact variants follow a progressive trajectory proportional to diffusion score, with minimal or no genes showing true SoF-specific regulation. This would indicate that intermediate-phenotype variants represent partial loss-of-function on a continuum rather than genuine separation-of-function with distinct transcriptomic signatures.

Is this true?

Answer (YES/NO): NO